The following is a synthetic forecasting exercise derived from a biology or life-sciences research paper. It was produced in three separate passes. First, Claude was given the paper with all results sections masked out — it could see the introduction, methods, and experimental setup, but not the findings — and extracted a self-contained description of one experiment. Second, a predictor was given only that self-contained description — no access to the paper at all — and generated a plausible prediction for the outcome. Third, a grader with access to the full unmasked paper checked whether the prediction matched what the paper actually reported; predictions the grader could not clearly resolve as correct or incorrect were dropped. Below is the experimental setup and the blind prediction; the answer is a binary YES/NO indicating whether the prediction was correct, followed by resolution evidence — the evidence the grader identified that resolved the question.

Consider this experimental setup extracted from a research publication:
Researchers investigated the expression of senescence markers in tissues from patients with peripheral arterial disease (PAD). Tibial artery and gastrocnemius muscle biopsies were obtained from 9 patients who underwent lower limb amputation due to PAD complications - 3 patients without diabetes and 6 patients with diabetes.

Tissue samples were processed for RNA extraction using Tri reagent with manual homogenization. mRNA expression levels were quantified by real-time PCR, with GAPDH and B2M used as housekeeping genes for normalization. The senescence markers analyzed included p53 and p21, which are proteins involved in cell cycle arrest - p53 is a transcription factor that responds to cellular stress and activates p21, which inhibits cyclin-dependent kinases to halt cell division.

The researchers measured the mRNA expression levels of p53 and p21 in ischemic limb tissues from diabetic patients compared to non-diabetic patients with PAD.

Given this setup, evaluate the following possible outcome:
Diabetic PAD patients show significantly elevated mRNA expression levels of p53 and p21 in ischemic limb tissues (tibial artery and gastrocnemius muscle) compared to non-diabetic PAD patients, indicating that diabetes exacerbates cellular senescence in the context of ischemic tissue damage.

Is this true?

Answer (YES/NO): NO